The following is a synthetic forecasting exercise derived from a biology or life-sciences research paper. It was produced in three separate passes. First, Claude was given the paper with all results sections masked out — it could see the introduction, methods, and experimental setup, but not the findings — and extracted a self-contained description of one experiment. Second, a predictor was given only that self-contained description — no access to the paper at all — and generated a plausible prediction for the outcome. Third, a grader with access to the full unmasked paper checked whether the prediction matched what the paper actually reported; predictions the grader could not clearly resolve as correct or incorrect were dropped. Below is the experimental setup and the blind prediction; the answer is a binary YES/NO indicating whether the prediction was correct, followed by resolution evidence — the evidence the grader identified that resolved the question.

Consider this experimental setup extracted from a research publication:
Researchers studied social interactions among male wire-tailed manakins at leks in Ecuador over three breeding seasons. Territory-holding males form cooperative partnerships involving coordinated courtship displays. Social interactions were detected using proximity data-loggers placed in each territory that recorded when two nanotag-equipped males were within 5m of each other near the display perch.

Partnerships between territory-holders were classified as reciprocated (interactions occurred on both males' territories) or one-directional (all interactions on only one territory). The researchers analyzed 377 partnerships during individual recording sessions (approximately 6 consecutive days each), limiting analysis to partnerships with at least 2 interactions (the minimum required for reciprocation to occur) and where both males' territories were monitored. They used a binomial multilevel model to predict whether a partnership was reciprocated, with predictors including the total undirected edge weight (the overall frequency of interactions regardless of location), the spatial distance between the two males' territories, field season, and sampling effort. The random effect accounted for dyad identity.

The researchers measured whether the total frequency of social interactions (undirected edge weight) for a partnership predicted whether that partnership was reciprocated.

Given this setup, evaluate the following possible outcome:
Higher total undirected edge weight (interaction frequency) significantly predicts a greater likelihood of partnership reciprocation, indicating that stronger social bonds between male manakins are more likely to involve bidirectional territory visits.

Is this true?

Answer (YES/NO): YES